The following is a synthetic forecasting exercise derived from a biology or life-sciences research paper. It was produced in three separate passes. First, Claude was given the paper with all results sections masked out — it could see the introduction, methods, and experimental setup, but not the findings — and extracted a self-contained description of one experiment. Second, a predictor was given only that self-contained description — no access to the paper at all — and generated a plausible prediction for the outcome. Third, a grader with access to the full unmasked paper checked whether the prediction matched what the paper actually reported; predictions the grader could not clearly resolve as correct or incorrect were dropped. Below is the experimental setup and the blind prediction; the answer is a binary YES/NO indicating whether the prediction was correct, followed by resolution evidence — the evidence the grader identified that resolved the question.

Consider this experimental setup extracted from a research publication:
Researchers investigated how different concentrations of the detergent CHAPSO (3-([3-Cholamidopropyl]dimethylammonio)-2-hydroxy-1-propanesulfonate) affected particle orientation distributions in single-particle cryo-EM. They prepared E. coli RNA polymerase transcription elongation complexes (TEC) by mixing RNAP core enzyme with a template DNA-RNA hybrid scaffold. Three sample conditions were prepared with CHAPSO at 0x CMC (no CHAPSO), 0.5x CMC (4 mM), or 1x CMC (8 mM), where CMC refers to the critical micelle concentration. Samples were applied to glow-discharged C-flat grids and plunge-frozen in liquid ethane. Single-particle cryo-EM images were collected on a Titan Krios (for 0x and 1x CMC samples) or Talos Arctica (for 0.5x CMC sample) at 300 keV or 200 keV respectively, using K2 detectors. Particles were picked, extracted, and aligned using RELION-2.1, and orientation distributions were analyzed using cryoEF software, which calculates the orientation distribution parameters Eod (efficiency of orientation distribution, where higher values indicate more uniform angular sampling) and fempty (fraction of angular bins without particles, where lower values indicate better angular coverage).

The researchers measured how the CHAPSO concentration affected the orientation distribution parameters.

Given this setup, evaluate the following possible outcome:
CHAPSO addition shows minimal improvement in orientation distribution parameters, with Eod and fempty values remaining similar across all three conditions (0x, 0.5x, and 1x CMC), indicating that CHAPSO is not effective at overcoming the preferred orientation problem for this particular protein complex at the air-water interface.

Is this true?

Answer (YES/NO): NO